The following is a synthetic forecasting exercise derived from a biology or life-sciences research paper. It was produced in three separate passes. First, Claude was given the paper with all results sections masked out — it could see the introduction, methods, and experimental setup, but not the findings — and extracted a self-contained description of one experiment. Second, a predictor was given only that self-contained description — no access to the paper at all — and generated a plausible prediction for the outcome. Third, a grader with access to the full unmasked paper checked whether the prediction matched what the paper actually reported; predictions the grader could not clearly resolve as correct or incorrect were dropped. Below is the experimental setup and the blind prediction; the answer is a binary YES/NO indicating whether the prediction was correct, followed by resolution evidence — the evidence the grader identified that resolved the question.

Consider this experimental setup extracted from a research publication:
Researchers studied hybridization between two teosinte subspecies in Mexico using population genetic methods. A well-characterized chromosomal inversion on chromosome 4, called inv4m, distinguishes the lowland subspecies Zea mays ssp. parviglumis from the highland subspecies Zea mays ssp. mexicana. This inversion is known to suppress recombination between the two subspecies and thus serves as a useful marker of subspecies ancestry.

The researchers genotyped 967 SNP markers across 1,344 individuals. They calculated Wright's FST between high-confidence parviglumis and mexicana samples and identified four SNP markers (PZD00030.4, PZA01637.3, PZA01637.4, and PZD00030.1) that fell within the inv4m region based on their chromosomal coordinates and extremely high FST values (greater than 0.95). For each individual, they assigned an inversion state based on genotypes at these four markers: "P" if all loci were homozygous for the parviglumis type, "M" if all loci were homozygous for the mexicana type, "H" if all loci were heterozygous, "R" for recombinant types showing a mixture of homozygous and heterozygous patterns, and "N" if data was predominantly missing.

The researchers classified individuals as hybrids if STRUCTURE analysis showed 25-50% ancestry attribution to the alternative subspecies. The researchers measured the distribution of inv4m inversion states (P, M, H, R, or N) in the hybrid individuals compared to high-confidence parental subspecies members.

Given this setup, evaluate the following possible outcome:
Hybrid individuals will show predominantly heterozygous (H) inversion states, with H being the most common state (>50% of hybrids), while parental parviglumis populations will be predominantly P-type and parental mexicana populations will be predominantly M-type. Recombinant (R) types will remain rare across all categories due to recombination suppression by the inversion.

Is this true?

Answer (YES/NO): NO